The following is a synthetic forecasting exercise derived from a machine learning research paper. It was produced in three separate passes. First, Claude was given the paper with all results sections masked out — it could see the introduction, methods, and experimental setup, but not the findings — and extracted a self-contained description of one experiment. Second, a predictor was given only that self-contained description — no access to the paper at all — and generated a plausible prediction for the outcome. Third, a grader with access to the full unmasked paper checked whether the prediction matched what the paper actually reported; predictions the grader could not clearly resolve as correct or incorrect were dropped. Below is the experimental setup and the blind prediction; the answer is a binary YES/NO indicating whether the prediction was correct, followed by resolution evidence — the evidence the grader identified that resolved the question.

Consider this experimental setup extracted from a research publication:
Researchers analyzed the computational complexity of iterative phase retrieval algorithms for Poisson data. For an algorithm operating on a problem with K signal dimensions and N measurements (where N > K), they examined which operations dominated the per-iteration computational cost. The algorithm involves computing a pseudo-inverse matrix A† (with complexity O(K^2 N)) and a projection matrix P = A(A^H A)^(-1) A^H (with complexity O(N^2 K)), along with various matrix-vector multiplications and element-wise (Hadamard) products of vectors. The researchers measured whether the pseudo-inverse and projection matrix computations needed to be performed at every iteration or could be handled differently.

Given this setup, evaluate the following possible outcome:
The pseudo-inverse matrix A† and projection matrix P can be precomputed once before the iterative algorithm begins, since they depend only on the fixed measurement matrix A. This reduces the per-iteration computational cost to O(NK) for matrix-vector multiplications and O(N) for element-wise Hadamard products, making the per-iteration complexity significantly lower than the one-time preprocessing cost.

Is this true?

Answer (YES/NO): YES